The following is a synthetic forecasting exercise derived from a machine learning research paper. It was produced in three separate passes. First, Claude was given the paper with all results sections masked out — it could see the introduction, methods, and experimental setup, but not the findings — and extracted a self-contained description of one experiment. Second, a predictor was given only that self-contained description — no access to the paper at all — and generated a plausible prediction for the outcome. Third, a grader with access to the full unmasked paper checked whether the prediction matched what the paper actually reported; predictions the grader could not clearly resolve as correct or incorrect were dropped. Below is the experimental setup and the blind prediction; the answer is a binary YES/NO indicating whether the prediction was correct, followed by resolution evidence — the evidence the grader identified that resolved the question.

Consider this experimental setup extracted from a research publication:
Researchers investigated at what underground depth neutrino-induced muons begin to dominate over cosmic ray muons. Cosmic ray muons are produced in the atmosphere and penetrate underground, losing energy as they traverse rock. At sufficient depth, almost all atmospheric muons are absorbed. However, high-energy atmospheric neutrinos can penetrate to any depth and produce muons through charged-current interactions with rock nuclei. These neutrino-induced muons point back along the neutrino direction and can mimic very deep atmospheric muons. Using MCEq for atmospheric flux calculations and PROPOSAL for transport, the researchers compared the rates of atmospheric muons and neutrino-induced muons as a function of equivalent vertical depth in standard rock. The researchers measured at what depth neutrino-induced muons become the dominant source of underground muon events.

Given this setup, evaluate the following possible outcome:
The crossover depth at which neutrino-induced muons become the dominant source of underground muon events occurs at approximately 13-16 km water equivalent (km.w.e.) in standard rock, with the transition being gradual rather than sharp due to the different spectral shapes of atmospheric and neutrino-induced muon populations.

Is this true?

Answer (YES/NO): NO